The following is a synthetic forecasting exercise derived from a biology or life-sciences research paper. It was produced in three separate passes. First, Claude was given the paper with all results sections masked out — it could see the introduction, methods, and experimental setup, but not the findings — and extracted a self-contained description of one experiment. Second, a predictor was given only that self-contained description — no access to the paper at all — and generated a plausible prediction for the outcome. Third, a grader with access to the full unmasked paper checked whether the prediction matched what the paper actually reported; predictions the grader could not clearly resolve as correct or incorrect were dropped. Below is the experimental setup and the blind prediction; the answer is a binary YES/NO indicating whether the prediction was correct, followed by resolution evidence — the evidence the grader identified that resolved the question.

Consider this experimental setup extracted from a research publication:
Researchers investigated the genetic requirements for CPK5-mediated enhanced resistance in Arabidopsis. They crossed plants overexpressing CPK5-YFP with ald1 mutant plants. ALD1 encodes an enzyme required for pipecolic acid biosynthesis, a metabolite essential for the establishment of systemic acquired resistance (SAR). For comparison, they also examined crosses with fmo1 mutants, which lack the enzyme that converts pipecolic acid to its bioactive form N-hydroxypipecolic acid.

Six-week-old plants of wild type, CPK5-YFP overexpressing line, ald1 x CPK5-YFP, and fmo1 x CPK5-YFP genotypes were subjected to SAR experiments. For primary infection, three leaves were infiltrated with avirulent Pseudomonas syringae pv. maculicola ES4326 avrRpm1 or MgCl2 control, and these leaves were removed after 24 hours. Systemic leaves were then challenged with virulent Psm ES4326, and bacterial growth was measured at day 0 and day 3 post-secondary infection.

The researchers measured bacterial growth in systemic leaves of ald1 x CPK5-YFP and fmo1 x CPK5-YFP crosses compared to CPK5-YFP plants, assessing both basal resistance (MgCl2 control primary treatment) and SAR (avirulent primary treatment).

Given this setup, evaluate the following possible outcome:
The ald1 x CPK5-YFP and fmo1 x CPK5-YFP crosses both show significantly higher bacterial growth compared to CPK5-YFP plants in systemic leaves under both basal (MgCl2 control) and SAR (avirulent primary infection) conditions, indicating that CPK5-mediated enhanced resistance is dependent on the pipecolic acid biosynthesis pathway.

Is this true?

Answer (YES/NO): YES